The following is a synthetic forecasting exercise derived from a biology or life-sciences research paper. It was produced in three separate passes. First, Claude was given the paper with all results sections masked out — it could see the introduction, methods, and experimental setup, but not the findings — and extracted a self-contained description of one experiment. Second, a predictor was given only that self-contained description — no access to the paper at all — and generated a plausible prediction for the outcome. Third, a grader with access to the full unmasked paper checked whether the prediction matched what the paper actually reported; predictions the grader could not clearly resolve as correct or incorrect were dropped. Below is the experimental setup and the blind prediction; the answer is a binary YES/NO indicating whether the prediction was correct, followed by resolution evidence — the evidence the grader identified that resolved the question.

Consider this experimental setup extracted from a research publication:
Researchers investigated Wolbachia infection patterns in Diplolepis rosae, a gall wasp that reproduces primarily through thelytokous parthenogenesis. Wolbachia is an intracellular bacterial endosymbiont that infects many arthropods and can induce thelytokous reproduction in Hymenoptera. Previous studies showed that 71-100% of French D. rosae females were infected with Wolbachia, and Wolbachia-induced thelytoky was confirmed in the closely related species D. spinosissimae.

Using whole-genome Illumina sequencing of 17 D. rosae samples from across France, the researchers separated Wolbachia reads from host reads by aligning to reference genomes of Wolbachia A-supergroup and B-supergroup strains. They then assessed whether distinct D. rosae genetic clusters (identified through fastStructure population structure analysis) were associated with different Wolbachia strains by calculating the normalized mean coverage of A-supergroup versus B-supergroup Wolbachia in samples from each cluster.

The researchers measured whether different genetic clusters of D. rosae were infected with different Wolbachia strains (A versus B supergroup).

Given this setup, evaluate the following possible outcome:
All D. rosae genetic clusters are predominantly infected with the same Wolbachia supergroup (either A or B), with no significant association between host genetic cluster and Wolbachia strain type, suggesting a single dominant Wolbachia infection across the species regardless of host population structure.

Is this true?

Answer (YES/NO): NO